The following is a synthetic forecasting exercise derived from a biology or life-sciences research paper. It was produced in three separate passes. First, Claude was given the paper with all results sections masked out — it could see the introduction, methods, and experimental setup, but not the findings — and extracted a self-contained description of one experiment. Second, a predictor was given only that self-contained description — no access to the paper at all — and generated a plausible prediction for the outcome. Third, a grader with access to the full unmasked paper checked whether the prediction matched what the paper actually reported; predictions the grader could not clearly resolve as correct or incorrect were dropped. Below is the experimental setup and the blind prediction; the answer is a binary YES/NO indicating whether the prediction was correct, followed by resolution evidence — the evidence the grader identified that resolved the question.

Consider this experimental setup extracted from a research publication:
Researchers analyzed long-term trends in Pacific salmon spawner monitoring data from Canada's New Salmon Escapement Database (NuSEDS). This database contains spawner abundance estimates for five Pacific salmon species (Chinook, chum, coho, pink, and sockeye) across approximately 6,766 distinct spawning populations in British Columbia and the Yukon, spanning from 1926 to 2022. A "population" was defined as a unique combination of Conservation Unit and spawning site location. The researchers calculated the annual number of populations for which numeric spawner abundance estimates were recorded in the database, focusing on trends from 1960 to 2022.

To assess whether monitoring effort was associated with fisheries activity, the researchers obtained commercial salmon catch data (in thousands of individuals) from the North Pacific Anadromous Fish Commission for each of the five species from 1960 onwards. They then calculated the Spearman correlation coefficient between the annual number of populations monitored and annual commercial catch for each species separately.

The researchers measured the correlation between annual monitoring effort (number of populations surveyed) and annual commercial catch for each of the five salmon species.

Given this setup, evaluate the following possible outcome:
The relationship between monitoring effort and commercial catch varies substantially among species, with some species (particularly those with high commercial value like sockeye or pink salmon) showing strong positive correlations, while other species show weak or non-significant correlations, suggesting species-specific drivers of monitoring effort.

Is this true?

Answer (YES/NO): NO